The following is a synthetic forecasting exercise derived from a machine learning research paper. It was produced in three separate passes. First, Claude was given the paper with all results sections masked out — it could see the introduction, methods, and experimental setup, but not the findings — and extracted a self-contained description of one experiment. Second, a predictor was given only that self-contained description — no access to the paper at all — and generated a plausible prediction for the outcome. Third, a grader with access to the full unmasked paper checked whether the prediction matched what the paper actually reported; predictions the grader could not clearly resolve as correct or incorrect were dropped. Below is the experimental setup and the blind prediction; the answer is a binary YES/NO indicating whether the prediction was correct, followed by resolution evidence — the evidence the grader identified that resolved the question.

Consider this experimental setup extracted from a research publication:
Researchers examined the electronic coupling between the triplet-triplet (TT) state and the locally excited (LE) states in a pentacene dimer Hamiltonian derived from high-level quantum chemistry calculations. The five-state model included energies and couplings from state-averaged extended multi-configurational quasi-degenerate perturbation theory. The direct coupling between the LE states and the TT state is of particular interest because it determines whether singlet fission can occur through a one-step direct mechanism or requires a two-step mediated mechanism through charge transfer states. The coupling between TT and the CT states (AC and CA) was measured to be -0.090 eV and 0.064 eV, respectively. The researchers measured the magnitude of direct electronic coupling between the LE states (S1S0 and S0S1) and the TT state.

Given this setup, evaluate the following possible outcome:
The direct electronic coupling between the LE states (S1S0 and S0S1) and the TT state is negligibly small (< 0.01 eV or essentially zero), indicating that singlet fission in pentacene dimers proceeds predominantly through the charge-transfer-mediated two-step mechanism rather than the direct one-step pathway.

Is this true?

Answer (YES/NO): YES